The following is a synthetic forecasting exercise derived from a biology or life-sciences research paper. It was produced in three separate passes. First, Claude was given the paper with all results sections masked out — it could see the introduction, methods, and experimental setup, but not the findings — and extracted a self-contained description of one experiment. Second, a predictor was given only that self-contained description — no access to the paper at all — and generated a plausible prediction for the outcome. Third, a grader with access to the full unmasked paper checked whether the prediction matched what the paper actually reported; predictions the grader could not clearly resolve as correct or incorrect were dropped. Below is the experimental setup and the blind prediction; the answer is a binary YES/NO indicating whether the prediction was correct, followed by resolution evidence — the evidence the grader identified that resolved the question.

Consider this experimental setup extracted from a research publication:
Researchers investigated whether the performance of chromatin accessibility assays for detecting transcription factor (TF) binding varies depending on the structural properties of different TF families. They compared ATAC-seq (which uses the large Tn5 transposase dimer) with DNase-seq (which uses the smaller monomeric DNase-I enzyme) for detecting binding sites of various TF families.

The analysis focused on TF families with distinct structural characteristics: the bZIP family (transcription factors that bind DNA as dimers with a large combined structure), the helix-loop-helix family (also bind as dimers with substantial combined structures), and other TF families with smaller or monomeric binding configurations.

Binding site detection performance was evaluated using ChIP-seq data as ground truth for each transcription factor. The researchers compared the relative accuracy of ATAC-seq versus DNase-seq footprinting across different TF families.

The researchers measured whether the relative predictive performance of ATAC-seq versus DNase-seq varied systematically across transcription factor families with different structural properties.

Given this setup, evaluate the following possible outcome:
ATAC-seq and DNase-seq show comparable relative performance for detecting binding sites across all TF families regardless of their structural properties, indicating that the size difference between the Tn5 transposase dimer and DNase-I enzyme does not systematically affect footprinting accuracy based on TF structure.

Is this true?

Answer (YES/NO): NO